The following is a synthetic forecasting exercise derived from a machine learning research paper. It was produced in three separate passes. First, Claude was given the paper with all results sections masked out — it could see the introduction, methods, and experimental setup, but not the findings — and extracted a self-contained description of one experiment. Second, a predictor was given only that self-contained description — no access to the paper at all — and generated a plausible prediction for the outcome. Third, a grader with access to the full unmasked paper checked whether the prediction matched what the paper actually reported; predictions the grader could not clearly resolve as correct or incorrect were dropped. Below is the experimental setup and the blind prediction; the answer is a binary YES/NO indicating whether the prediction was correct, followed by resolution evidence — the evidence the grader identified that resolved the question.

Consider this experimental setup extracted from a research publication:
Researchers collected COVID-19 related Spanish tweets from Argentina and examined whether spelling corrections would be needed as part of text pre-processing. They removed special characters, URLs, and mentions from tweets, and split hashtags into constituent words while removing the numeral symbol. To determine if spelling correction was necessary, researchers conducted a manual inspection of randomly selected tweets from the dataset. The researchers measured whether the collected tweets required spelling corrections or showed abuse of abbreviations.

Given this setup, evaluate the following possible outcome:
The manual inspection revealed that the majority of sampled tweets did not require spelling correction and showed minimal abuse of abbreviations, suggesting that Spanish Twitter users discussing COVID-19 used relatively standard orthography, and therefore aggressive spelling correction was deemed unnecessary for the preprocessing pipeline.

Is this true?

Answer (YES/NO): YES